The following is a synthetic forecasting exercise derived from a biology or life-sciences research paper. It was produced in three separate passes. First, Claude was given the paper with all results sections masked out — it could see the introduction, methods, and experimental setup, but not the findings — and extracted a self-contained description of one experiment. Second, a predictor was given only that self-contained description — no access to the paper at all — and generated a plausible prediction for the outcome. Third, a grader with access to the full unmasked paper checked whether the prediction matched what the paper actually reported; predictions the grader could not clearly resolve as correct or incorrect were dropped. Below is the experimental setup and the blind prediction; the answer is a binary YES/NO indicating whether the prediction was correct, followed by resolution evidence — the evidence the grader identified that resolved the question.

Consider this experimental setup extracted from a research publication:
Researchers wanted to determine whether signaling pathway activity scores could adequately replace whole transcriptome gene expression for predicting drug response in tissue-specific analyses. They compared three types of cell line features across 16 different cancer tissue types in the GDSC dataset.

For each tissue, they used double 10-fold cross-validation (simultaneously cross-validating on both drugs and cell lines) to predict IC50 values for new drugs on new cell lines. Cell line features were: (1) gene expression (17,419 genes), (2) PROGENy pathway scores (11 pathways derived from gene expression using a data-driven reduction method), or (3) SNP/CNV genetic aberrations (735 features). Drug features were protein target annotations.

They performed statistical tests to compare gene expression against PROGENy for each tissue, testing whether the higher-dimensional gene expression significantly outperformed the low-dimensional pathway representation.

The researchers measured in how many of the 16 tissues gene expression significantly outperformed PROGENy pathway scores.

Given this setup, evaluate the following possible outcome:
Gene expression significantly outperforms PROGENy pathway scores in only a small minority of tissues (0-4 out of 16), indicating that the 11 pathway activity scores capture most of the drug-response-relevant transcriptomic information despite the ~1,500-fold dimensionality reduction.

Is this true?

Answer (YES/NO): YES